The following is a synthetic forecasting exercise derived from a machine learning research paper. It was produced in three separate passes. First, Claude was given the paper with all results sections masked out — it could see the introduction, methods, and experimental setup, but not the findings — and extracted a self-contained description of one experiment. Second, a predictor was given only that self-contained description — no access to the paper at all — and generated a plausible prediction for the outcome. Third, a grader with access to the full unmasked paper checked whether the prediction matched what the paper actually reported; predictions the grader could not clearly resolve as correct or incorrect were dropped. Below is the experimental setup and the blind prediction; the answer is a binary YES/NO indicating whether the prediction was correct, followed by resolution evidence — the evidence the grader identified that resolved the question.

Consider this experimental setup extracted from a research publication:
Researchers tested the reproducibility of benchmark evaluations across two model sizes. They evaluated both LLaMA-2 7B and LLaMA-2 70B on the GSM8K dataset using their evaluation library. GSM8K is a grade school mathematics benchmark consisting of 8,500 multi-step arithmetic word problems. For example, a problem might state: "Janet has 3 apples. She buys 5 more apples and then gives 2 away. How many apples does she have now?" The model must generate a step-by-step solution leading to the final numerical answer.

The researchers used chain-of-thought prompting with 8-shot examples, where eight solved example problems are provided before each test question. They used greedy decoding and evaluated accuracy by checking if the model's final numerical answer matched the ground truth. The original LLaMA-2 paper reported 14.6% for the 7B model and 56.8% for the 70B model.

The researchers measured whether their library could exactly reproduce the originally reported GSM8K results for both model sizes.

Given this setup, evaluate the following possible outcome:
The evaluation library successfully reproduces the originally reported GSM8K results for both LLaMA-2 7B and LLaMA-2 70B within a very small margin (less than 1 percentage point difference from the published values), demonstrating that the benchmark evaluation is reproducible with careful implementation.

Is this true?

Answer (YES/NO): YES